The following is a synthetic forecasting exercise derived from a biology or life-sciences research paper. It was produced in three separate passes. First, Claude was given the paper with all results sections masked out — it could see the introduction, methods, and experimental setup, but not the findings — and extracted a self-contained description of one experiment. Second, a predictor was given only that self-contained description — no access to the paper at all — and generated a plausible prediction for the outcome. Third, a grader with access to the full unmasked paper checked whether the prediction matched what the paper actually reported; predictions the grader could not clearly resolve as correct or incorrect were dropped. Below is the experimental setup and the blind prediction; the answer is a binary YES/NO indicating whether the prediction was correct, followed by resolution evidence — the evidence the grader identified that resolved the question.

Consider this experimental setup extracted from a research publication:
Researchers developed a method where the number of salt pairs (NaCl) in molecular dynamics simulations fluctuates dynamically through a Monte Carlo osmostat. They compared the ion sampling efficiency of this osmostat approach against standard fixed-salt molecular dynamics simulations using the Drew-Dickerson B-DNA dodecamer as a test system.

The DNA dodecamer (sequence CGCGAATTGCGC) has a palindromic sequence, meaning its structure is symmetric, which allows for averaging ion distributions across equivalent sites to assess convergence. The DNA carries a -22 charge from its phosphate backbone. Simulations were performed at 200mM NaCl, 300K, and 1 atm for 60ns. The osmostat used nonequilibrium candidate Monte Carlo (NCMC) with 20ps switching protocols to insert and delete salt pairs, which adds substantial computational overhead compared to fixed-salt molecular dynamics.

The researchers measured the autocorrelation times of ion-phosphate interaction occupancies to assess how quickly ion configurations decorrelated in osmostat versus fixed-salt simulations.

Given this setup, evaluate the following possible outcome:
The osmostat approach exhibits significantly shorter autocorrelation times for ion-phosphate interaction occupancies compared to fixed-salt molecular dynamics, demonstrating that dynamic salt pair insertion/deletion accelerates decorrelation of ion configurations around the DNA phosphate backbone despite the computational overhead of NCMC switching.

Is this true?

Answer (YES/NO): NO